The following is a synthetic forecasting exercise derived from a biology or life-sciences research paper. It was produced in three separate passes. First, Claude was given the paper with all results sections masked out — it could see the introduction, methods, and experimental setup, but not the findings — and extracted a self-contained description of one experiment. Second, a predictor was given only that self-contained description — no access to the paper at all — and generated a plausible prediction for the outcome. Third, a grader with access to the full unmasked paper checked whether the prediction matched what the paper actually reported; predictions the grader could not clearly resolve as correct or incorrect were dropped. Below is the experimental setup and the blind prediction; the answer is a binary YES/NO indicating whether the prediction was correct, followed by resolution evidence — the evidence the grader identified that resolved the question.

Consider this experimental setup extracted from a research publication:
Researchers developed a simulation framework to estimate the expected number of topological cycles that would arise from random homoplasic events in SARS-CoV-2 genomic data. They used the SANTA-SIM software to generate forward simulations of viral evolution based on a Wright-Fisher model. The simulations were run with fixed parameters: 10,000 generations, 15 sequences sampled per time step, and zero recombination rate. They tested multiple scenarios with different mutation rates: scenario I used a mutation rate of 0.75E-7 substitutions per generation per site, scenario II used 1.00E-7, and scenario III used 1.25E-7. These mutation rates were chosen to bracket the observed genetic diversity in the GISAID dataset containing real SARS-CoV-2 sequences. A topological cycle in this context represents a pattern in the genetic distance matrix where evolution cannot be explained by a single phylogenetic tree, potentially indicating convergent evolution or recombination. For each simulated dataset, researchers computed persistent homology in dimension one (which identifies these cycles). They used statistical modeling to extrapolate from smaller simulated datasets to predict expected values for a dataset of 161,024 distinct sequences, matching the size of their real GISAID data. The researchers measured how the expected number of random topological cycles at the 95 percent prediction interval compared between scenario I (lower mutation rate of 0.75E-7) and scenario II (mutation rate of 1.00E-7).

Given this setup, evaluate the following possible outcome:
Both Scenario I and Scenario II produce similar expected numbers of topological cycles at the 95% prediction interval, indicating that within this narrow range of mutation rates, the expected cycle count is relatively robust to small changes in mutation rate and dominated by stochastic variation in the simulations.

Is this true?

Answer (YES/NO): NO